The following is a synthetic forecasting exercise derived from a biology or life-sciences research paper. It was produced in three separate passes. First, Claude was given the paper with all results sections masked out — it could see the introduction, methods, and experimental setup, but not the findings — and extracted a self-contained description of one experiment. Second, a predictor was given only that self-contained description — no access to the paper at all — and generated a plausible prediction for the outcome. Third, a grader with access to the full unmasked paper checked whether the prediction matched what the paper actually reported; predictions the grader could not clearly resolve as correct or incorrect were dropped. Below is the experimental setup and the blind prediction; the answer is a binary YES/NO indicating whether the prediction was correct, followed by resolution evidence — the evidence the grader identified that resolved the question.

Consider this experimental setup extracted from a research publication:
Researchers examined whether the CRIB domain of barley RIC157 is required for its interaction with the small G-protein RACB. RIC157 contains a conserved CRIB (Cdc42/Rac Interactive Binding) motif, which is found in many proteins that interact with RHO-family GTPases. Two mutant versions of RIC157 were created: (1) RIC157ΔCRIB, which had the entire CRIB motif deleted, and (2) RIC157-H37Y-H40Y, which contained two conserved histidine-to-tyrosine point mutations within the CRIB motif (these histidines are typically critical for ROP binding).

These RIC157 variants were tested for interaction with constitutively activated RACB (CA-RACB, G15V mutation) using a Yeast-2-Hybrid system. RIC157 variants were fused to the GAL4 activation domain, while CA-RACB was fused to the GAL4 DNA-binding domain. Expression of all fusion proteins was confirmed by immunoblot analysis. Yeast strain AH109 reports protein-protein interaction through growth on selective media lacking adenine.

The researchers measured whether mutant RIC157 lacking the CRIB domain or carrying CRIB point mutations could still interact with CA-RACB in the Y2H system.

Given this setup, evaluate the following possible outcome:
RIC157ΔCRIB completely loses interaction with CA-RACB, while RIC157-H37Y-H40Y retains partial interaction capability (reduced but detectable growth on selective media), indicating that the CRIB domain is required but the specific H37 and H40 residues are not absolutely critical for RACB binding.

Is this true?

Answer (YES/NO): NO